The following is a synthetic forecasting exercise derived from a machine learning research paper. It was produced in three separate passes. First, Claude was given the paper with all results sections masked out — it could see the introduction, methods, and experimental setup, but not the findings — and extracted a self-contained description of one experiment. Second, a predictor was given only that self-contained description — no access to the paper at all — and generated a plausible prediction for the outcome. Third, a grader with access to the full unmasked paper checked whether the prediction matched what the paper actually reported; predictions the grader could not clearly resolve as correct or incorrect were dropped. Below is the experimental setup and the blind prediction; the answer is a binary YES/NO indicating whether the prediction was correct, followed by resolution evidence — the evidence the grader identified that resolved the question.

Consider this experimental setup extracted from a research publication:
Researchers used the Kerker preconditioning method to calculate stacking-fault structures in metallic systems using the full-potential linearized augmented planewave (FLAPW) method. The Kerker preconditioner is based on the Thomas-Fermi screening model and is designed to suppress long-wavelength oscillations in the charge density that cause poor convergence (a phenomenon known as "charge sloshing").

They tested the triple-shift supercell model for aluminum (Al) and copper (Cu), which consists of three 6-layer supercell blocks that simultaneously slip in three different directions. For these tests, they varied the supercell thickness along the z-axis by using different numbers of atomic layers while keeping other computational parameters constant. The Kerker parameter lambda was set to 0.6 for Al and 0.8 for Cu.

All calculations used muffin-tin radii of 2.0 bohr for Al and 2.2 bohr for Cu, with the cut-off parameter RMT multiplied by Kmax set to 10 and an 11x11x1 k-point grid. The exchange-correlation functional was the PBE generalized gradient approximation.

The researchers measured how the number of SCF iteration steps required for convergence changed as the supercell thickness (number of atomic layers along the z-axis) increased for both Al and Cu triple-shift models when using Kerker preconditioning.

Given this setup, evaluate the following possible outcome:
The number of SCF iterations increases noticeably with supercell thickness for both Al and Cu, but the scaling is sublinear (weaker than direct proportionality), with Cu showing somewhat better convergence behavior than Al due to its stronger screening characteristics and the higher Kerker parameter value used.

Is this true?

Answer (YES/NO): NO